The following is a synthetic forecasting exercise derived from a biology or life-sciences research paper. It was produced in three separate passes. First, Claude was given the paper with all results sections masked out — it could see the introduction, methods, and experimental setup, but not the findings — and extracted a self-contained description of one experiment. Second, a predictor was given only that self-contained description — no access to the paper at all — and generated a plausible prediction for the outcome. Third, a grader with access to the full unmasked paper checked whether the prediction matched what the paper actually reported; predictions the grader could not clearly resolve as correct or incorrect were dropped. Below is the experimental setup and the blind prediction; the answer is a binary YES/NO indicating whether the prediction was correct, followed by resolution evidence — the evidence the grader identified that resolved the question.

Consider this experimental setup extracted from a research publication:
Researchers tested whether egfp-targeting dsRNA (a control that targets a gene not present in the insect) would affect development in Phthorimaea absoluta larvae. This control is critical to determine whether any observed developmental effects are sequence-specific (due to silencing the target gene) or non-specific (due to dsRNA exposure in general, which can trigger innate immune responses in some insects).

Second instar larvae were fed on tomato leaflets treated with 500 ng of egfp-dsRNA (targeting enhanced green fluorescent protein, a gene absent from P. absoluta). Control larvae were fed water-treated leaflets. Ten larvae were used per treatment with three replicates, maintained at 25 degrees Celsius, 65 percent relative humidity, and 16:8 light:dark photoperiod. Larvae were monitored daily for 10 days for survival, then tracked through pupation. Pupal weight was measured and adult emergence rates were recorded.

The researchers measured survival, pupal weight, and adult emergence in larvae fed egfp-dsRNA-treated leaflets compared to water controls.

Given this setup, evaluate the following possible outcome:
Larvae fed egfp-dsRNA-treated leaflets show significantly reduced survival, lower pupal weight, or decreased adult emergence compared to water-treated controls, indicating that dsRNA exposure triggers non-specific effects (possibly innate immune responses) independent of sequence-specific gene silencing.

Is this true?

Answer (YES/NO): NO